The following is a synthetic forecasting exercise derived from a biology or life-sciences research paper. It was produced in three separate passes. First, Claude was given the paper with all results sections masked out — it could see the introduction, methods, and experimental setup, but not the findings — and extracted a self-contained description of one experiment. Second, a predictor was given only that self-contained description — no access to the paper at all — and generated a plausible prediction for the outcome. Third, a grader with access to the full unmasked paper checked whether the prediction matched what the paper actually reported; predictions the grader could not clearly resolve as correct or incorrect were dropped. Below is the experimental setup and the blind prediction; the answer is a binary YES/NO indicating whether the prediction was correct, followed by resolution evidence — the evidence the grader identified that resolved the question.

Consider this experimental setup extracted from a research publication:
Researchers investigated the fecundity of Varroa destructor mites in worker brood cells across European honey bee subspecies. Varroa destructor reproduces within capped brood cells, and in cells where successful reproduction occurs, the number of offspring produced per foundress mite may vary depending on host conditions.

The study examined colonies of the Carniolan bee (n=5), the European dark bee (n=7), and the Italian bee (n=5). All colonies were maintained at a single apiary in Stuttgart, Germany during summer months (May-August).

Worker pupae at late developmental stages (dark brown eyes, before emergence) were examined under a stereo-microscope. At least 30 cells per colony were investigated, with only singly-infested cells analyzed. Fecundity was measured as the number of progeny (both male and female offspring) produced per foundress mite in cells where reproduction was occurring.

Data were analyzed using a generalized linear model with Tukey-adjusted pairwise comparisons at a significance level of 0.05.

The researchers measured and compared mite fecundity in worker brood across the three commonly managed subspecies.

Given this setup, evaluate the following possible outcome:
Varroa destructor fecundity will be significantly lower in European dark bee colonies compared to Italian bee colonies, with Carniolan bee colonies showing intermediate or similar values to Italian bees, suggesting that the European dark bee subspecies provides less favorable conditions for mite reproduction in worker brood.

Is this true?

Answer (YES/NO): NO